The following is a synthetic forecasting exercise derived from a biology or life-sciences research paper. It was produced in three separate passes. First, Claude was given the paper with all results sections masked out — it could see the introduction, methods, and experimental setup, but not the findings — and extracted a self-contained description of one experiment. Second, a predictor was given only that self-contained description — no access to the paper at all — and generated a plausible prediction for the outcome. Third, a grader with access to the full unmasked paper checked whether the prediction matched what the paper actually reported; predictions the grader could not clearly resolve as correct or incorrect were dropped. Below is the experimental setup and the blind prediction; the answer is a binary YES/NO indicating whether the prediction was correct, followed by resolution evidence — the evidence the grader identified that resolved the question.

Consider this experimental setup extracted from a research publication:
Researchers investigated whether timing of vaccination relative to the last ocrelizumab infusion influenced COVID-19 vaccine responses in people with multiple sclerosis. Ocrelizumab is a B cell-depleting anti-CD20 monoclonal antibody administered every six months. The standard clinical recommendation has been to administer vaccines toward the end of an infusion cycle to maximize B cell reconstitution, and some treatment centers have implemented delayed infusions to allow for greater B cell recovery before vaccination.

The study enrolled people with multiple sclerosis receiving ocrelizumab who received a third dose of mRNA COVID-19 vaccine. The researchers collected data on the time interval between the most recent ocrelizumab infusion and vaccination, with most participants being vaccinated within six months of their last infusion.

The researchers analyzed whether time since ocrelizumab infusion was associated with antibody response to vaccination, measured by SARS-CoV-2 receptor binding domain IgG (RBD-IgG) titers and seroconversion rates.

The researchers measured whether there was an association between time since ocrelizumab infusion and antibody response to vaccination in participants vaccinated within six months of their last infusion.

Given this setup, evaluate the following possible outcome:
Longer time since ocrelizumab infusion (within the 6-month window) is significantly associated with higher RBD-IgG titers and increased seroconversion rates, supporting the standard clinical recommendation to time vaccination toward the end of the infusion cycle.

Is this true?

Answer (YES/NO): NO